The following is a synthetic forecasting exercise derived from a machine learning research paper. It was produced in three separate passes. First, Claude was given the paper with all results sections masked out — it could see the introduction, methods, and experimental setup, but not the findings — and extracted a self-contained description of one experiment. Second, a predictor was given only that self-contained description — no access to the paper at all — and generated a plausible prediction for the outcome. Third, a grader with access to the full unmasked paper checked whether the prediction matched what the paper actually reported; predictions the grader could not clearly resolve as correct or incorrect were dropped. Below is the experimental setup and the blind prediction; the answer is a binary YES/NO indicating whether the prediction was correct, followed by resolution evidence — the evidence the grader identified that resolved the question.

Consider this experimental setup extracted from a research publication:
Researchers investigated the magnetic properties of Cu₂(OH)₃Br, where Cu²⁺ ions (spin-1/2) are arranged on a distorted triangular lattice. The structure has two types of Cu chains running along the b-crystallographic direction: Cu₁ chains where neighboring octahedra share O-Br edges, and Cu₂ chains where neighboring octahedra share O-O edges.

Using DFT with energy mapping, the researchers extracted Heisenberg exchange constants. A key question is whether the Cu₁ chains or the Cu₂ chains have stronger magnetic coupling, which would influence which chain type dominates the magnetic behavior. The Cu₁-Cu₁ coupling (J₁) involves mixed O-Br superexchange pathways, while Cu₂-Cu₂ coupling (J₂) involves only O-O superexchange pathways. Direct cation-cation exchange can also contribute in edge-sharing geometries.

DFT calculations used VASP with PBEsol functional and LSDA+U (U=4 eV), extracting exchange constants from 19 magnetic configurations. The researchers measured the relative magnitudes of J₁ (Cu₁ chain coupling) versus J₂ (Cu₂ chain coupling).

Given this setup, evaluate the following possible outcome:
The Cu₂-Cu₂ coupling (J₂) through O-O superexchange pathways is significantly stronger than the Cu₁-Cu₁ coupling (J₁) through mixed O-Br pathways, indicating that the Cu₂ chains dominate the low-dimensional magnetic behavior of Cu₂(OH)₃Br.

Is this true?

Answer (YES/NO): YES